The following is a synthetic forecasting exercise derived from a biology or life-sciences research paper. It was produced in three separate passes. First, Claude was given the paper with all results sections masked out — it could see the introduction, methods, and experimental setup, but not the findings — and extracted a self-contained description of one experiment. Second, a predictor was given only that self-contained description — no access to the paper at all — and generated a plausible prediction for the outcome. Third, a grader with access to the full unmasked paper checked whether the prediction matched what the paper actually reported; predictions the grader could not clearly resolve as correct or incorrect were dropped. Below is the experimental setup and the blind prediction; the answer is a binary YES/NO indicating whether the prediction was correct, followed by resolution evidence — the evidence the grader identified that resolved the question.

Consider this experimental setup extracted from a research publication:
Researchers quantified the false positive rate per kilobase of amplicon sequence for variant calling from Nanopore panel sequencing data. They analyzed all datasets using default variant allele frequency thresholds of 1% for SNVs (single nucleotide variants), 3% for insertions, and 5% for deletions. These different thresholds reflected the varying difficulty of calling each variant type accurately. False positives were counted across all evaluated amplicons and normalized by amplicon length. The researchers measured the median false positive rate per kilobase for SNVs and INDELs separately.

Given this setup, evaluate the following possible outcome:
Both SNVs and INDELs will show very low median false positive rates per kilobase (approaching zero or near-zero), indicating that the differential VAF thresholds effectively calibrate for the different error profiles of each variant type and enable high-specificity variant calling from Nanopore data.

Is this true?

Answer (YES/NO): NO